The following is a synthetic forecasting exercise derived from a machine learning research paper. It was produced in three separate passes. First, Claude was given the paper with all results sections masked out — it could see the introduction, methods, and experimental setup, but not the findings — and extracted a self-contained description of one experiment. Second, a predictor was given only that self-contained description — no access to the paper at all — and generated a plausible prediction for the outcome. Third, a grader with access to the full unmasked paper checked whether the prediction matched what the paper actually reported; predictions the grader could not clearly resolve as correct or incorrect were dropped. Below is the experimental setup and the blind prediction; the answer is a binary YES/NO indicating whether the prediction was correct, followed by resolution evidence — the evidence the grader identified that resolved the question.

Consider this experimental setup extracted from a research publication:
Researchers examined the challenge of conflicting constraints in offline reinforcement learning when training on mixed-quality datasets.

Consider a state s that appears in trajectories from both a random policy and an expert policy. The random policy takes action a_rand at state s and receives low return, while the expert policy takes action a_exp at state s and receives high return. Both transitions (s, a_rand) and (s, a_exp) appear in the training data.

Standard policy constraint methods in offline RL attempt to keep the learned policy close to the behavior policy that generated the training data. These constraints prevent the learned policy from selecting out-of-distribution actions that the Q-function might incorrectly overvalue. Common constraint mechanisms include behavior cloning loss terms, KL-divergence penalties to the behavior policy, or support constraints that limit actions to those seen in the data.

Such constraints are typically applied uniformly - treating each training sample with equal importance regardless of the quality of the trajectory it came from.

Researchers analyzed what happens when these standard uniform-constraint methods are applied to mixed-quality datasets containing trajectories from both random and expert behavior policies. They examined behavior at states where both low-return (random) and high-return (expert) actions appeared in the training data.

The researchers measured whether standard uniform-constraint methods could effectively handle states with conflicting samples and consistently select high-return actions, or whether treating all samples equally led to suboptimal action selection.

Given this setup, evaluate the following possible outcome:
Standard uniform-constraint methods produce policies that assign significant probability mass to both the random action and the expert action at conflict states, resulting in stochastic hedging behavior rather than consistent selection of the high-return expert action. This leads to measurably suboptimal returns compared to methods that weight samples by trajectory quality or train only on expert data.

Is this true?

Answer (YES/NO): NO